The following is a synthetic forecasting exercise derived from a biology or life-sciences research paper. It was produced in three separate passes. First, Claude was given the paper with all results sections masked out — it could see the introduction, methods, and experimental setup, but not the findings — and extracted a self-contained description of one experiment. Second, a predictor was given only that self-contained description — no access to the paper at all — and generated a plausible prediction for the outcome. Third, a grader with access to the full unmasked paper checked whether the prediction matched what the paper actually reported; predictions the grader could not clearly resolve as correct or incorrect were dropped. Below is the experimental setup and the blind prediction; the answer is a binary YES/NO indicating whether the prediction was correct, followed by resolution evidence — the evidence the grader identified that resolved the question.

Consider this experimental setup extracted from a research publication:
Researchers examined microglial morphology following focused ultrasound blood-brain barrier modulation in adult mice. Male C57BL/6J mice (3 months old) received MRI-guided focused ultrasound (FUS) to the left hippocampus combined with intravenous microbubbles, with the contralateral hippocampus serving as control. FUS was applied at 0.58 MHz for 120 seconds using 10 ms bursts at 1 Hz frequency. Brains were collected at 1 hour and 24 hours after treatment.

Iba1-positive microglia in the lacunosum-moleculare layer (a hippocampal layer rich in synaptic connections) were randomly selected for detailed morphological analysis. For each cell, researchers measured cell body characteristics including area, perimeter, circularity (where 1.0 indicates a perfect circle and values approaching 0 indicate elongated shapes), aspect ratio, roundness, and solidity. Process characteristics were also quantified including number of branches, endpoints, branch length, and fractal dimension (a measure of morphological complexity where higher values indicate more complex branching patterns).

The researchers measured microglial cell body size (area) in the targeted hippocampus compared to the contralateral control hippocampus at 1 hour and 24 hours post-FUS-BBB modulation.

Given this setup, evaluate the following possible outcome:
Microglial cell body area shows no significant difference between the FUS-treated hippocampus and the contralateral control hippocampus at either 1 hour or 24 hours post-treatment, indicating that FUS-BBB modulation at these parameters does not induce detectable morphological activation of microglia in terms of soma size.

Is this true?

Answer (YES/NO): YES